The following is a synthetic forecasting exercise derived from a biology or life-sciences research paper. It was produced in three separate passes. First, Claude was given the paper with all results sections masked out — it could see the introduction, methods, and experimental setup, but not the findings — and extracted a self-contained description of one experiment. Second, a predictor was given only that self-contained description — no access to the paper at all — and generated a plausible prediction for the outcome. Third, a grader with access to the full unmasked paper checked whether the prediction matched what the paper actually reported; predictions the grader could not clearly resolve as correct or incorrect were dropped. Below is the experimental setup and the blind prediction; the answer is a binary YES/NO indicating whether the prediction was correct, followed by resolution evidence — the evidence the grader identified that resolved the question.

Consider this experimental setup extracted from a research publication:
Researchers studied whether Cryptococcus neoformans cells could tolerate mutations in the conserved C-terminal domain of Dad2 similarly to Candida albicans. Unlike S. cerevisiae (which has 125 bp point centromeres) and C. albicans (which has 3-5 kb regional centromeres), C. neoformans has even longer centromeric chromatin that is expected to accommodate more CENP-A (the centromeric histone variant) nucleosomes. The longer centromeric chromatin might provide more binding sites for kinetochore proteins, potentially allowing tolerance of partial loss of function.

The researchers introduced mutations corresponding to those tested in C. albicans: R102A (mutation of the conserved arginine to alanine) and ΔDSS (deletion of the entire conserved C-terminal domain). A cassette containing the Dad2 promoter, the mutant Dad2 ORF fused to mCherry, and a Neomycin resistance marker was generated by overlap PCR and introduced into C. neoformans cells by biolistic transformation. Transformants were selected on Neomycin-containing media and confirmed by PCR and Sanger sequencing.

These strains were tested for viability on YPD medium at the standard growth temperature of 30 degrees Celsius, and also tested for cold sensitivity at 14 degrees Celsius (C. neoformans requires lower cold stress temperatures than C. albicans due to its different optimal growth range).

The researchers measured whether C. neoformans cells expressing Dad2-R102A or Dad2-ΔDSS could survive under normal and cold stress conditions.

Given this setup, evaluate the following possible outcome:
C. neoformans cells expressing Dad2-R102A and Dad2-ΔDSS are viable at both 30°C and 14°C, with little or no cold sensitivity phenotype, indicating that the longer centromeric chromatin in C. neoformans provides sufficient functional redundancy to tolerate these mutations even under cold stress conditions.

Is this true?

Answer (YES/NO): YES